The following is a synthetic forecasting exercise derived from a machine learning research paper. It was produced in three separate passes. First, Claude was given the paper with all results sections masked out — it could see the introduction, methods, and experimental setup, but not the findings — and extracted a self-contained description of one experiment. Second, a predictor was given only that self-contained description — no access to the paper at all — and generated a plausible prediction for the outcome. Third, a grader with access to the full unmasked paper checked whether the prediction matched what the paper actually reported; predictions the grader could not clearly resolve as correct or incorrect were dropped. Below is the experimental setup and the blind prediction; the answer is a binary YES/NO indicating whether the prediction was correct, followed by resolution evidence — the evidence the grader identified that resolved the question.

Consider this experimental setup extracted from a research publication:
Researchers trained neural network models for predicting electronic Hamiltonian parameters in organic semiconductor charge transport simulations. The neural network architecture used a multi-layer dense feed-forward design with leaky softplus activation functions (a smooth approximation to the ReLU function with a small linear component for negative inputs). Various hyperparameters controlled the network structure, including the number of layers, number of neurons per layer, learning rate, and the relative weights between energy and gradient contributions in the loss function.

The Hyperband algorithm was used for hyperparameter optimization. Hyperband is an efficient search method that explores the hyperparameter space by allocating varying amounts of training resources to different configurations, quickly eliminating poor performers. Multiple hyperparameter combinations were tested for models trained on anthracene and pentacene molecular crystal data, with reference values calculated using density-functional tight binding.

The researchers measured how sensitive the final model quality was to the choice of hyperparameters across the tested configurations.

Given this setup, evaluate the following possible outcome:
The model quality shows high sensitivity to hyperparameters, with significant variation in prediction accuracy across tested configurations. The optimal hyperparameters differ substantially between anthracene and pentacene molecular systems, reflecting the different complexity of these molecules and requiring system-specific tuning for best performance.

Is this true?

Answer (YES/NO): NO